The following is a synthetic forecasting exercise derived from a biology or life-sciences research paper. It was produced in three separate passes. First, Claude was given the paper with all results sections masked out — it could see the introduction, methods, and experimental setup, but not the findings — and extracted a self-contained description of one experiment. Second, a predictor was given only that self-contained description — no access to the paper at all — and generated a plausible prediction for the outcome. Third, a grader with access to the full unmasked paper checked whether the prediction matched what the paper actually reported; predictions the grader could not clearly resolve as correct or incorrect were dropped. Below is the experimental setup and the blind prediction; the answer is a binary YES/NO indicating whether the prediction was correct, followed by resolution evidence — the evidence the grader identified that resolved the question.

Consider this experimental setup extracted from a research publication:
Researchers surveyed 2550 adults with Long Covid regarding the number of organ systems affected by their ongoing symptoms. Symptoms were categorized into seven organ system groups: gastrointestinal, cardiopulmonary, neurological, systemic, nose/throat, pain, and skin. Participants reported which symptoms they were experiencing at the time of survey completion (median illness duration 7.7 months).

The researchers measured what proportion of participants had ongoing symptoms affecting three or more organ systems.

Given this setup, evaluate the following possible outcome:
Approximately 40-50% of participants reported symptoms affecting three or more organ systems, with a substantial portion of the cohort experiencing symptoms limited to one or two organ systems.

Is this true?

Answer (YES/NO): NO